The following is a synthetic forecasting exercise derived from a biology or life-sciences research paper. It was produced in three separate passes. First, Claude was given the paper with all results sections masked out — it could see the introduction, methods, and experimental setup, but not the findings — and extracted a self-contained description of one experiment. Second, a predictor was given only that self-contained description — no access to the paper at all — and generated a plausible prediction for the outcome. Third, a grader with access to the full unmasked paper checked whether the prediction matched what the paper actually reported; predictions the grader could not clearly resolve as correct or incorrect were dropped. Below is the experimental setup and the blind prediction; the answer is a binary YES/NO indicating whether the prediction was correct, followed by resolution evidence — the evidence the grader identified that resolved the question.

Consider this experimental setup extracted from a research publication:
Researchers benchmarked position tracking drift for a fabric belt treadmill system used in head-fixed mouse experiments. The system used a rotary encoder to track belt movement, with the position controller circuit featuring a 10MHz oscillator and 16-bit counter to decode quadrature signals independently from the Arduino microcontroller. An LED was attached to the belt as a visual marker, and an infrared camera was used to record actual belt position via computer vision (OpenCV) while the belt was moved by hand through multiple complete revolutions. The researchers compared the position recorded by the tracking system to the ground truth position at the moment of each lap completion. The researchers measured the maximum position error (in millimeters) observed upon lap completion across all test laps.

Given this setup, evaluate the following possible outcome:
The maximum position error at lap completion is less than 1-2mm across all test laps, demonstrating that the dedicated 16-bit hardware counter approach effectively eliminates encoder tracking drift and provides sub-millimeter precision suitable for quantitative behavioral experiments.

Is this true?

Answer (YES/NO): NO